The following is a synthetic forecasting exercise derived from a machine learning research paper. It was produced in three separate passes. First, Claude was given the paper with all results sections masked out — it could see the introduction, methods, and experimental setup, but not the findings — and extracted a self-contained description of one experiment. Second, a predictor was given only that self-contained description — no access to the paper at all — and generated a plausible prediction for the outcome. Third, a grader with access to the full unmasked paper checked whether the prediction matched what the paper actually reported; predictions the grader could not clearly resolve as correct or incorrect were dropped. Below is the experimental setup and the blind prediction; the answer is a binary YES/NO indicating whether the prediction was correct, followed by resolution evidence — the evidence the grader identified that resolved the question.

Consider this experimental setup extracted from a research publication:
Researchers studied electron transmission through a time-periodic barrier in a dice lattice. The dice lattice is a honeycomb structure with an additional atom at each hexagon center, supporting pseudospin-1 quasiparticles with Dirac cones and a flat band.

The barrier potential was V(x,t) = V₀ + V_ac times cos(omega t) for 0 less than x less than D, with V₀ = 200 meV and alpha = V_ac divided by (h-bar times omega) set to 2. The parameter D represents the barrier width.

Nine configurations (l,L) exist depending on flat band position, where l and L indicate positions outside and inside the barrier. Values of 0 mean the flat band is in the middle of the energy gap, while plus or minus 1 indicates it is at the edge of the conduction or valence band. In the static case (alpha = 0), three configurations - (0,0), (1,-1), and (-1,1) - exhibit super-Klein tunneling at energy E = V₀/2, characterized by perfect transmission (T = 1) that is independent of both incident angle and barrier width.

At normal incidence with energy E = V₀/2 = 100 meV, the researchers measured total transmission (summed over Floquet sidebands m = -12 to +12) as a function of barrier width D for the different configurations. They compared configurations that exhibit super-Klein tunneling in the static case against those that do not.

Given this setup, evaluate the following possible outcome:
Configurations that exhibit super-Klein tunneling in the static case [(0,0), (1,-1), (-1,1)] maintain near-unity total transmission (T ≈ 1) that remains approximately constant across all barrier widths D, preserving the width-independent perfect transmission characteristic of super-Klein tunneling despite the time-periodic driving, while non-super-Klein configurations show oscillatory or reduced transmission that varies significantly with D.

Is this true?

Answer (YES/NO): YES